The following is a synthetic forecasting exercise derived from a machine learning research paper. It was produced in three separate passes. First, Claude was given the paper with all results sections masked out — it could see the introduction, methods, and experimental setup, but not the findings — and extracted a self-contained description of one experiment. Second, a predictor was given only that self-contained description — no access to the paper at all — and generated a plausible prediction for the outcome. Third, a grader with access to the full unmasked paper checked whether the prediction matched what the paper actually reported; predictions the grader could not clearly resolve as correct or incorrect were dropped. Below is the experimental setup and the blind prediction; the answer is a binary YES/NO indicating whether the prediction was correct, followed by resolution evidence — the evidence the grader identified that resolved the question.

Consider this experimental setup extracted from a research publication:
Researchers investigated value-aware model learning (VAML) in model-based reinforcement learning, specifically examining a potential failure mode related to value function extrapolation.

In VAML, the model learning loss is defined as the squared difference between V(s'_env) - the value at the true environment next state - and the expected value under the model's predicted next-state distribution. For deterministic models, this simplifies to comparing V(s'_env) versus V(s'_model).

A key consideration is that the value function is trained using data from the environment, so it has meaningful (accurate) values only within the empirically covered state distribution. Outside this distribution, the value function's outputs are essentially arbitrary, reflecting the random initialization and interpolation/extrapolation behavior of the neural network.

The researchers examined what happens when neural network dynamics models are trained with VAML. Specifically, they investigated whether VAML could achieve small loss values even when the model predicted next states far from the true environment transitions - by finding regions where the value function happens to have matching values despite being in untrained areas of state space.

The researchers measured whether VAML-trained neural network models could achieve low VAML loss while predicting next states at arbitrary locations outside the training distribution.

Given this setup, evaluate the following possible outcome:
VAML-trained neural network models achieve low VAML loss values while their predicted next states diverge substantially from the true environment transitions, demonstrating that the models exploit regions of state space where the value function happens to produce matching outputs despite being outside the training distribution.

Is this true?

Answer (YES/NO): YES